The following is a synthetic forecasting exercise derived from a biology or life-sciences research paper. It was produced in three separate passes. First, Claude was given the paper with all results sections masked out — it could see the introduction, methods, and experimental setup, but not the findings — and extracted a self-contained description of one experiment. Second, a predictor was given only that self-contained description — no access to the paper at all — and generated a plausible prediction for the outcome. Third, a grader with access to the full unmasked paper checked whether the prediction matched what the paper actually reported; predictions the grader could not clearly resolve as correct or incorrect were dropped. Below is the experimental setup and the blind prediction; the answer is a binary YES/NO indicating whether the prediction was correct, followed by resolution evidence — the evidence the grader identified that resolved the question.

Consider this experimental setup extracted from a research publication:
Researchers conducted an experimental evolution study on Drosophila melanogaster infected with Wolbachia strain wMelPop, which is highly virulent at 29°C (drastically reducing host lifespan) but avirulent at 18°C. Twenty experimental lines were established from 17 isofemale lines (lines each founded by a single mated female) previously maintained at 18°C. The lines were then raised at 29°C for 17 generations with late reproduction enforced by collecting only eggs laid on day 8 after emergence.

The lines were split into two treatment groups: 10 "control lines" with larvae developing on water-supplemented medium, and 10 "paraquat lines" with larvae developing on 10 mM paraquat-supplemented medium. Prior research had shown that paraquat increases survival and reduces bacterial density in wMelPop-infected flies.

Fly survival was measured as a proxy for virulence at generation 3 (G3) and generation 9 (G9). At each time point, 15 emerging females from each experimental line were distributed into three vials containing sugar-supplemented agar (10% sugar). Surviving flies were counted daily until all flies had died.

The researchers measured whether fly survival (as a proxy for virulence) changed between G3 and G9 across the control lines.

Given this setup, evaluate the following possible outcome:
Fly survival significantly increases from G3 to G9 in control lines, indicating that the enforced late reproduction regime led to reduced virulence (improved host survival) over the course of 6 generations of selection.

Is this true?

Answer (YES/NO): NO